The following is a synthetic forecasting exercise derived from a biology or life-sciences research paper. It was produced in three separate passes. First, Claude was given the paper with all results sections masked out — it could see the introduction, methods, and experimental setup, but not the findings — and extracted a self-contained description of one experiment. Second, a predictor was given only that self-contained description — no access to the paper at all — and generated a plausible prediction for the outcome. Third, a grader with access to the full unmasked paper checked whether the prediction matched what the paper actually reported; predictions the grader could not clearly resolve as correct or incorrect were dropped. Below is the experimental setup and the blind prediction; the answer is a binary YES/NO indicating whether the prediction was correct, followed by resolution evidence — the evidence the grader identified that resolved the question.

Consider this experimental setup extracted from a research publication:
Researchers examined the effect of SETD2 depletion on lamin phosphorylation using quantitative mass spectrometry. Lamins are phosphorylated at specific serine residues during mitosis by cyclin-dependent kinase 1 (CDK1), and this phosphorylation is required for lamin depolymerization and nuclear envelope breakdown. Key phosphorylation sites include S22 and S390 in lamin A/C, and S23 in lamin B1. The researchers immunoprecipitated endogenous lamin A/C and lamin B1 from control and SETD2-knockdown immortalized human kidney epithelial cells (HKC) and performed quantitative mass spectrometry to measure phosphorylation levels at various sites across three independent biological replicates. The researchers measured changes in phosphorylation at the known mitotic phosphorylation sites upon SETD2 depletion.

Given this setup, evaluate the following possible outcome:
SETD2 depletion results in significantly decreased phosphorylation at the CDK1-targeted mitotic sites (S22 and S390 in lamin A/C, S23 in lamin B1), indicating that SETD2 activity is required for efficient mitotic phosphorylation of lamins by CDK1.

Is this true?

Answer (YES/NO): YES